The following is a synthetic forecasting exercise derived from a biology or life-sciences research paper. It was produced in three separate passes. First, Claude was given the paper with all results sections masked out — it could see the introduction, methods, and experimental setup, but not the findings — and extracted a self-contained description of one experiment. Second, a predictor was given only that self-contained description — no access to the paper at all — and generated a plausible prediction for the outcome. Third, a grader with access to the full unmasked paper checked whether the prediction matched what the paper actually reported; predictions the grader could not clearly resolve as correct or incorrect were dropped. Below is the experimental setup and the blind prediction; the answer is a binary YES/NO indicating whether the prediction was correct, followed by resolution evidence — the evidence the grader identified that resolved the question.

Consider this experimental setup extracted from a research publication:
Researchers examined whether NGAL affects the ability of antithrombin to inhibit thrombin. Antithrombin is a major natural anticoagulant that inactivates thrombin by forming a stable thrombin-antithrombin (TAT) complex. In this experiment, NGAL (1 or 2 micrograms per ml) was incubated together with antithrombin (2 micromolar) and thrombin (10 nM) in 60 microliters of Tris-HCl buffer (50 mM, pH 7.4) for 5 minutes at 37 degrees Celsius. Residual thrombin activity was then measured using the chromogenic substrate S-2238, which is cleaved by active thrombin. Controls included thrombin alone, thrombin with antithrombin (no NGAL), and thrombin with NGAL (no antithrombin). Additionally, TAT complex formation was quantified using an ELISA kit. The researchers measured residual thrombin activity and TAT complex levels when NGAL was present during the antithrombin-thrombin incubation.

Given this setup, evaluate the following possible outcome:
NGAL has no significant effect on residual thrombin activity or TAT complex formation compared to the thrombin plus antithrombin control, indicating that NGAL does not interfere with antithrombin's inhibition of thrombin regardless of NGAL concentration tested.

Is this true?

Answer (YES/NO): NO